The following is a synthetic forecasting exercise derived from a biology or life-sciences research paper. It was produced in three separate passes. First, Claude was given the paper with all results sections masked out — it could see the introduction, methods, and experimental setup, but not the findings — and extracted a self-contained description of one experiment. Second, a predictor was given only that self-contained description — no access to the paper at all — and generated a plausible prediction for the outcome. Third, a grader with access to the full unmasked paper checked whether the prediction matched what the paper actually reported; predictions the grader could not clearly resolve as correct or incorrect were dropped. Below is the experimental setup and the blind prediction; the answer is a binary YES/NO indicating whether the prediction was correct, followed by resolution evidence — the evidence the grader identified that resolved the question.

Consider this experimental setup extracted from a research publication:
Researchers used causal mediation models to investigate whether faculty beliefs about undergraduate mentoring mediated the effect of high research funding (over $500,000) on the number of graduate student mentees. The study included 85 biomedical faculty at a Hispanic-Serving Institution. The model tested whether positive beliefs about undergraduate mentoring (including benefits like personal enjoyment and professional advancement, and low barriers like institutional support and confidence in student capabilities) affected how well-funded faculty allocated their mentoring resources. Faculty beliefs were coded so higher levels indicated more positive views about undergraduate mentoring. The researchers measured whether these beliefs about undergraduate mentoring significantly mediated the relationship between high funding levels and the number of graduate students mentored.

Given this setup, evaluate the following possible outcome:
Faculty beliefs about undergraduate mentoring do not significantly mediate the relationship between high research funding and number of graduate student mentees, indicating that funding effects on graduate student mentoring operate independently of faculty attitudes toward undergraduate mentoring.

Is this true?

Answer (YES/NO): NO